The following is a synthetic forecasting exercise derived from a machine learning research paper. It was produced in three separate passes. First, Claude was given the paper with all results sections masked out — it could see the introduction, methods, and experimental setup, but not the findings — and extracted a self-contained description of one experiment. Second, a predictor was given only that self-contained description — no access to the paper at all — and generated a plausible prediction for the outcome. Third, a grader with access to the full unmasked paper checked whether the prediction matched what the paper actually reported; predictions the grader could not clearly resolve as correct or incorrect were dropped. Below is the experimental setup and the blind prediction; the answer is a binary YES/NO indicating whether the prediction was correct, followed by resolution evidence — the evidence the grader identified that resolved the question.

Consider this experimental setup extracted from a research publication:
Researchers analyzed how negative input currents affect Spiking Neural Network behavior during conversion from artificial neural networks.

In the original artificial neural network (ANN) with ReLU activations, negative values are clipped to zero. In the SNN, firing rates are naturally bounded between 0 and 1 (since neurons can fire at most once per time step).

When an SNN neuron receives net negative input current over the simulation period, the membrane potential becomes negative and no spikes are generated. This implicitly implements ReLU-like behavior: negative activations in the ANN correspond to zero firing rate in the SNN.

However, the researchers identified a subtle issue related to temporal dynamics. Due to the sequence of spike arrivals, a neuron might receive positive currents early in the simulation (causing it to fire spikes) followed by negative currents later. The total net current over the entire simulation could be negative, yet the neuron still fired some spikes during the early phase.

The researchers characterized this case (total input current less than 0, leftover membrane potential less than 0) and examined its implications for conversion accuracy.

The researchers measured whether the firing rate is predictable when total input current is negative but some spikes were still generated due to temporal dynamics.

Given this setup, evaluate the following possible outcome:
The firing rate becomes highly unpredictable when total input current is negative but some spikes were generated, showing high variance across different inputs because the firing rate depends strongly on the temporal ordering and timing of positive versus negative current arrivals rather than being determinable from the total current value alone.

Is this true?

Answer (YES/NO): YES